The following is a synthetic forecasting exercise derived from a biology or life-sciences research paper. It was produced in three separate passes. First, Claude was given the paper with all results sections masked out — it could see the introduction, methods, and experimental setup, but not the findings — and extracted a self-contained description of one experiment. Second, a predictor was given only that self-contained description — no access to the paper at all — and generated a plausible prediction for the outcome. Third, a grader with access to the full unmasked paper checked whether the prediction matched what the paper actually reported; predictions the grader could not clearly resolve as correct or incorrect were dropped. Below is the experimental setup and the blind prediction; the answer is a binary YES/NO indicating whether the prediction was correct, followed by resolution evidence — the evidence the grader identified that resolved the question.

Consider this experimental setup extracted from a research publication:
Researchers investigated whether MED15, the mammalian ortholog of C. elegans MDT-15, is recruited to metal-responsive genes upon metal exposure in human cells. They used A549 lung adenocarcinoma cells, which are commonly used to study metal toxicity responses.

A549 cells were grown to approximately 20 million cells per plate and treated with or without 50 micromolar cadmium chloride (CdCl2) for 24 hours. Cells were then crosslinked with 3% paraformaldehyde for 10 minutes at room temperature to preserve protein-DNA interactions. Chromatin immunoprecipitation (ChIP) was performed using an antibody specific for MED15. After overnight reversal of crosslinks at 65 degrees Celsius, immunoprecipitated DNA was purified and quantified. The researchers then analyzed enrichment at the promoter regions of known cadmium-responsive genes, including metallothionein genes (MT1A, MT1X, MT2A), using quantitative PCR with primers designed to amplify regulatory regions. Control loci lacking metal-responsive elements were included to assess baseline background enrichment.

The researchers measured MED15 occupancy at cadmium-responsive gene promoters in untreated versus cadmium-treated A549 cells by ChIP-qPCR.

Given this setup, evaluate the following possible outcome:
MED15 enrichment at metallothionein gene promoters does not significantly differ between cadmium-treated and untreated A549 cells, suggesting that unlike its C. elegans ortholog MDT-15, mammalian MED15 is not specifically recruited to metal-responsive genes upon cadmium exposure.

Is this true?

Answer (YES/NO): NO